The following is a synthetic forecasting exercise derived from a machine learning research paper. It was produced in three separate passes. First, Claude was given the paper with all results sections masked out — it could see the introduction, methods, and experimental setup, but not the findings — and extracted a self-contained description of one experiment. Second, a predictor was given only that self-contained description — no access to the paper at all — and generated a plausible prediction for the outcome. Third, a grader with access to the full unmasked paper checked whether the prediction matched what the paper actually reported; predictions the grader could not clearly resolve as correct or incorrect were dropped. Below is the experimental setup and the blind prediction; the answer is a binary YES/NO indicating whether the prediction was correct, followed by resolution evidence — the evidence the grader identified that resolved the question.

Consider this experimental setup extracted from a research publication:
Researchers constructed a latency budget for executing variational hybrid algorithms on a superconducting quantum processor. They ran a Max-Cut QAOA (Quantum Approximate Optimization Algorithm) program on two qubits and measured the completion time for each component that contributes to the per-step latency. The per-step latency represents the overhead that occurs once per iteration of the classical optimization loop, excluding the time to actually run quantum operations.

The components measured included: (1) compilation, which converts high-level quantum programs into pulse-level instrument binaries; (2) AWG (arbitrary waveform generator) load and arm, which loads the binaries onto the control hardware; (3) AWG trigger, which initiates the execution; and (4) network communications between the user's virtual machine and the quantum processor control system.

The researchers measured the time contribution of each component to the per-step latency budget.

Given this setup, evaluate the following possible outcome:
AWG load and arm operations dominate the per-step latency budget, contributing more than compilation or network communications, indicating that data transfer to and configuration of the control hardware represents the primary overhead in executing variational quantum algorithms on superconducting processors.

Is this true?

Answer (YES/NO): NO